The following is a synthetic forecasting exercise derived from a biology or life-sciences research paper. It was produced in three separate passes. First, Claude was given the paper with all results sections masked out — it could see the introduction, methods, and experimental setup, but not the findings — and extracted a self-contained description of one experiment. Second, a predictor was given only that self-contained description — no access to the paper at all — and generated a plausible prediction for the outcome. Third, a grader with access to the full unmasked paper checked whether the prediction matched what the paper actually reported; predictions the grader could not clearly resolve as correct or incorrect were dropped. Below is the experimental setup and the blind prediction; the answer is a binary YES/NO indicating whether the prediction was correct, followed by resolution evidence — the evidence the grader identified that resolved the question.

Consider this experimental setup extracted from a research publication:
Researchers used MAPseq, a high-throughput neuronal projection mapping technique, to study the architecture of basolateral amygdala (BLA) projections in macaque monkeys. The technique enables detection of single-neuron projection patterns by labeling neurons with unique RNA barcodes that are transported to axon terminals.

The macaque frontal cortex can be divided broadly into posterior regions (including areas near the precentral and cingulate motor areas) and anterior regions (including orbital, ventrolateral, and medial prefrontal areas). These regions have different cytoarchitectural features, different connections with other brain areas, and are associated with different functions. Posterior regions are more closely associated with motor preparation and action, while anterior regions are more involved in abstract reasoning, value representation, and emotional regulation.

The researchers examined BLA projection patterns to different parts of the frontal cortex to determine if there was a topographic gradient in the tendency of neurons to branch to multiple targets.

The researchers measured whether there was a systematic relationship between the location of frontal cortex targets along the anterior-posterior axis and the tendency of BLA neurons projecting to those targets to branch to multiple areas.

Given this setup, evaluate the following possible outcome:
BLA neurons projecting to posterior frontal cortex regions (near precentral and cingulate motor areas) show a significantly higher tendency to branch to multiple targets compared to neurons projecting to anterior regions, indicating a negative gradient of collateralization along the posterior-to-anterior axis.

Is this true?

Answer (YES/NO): NO